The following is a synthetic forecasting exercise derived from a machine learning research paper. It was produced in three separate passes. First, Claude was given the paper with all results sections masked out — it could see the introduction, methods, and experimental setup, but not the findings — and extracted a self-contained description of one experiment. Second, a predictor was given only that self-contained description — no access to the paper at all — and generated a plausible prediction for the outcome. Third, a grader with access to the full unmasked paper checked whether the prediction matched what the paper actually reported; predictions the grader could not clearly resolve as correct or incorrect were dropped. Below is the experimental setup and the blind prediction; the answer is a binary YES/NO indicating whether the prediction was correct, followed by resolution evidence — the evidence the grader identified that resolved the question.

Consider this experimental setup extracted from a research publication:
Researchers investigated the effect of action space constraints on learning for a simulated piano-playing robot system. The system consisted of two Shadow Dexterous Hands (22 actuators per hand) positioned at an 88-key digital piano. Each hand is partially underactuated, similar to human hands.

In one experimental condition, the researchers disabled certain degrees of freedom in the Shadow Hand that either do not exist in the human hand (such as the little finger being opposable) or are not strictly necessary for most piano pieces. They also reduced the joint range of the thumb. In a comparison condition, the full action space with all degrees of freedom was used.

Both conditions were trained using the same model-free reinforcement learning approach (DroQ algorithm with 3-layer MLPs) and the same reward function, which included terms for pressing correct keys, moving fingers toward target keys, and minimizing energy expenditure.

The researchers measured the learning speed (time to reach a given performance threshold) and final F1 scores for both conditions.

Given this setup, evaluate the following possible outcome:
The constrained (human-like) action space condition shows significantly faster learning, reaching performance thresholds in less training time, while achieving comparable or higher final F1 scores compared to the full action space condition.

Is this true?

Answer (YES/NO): YES